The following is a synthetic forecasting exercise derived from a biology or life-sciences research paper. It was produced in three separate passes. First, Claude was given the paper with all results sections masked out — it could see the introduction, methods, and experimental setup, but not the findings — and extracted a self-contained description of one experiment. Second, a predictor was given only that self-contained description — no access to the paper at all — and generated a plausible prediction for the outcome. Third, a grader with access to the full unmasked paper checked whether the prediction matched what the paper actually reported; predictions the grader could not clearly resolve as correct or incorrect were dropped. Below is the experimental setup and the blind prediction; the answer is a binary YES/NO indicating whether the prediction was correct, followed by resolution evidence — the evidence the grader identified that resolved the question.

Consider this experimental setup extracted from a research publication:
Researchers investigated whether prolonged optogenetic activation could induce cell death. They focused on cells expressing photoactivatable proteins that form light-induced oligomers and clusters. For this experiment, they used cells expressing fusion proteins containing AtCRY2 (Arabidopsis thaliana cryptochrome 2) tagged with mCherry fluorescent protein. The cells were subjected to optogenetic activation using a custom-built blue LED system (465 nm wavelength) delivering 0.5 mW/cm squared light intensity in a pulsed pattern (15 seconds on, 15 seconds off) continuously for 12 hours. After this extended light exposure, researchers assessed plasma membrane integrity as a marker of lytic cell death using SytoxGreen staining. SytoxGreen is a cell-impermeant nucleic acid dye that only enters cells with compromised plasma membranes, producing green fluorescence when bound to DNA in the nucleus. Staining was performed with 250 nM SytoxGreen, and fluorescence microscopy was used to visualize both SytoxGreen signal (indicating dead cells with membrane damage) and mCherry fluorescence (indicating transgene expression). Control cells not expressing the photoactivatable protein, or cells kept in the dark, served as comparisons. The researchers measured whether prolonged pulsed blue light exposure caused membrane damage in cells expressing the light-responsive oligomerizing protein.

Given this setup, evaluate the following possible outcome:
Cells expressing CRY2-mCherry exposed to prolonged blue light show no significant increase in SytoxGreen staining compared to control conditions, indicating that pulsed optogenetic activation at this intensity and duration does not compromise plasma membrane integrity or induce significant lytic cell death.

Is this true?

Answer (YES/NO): NO